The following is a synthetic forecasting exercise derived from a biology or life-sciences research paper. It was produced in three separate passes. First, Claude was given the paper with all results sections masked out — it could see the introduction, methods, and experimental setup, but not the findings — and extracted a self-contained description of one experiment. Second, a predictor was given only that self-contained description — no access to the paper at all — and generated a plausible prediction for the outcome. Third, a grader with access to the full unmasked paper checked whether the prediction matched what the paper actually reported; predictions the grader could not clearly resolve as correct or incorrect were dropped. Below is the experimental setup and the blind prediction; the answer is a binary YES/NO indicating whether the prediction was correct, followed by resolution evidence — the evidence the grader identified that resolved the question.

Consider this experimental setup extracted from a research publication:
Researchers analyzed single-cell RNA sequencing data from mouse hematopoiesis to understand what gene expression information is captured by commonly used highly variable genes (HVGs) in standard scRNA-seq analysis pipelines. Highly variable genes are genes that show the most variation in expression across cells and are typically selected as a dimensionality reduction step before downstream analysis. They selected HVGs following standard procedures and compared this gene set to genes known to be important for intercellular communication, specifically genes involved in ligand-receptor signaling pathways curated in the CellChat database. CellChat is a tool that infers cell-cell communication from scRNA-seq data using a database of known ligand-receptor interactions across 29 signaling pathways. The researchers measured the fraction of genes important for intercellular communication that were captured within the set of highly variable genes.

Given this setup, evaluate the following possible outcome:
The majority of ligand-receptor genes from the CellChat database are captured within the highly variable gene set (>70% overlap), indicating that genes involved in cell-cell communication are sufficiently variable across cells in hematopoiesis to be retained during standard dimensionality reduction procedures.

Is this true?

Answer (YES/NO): NO